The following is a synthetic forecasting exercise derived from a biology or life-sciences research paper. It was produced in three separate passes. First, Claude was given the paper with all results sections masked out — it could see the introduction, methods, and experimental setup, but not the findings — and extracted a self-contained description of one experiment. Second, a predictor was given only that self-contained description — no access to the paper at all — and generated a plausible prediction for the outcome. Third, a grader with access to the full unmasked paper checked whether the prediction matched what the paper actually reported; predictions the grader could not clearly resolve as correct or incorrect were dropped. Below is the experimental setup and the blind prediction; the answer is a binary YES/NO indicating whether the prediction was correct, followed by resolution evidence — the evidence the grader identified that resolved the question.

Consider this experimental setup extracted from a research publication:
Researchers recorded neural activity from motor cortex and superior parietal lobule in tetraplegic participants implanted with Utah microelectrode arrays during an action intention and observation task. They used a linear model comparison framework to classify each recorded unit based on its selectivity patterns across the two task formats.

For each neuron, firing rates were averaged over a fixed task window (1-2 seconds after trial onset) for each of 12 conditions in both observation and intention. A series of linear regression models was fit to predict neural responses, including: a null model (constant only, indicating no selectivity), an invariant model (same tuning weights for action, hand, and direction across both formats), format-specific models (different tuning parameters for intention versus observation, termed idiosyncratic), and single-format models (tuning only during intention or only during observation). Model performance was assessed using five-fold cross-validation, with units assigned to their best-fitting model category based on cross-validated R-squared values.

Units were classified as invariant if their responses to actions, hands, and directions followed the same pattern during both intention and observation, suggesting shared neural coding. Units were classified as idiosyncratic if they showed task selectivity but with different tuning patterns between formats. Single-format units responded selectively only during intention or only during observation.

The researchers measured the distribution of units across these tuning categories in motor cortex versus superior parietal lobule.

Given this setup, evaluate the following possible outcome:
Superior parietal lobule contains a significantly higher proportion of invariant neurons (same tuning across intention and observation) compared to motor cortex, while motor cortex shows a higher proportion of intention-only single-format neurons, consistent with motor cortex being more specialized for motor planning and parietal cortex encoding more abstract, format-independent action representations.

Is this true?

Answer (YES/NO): NO